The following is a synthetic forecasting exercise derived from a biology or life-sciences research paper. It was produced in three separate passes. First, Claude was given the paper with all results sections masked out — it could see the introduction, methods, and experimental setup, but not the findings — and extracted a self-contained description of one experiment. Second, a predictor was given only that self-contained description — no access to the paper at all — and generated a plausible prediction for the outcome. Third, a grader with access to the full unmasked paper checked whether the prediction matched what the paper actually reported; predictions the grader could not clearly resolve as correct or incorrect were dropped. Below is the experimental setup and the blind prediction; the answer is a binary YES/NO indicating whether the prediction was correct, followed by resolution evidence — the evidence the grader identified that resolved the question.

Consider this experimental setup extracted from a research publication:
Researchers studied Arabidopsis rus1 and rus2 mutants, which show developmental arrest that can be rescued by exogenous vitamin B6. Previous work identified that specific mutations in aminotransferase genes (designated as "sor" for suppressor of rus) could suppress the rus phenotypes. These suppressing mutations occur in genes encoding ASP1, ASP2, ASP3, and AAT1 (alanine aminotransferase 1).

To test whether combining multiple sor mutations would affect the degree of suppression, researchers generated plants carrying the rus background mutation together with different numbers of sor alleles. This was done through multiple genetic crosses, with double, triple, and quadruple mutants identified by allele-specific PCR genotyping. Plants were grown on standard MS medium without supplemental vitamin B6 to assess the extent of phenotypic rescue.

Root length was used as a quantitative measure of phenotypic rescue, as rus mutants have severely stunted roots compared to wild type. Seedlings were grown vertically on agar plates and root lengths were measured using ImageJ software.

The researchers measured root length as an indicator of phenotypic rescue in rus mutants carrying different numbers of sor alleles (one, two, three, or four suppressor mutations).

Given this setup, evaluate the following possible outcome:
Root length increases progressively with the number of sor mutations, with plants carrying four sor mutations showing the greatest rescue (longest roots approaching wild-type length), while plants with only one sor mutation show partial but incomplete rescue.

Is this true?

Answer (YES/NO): YES